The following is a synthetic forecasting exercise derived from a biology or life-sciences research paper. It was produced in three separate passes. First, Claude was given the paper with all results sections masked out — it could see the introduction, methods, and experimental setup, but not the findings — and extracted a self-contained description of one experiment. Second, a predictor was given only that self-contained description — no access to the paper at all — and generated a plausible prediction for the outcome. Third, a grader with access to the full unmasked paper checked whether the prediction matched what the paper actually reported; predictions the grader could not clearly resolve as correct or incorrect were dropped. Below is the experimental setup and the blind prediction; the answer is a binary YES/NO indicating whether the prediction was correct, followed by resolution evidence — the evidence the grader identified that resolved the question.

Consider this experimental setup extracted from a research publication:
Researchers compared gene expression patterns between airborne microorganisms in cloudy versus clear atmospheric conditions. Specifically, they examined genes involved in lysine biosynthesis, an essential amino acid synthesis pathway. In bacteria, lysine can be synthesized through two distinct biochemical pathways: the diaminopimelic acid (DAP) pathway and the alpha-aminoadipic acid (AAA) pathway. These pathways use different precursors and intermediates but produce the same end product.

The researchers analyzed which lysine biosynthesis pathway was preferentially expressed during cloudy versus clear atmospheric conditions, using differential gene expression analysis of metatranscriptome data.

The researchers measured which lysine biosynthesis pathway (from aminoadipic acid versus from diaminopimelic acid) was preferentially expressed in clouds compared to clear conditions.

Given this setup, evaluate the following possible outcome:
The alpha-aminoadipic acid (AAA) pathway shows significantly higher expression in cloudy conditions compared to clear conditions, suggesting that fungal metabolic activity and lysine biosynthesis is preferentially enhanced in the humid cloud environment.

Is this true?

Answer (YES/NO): YES